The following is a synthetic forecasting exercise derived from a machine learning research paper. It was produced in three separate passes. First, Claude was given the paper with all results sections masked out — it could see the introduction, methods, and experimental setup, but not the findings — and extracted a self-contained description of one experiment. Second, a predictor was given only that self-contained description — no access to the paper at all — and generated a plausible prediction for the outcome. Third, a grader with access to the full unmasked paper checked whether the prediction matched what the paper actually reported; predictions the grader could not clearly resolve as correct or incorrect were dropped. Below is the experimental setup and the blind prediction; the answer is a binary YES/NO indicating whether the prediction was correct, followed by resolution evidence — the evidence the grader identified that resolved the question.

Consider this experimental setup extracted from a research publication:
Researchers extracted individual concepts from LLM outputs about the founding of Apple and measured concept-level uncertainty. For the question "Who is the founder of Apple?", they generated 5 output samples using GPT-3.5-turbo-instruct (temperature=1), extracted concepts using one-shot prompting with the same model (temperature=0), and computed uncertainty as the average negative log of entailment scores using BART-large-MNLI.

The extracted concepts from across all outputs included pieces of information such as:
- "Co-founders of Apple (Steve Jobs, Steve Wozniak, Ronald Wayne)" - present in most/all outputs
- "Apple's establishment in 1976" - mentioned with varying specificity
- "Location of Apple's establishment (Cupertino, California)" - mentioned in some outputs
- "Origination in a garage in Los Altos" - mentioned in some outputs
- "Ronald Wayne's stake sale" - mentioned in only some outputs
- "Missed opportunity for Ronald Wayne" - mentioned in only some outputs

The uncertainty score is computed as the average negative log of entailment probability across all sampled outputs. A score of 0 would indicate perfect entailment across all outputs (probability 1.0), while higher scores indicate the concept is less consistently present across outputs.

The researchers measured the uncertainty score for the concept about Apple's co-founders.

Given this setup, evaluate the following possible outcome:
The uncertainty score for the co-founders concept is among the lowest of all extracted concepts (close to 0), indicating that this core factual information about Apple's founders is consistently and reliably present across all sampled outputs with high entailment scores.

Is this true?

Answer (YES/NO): YES